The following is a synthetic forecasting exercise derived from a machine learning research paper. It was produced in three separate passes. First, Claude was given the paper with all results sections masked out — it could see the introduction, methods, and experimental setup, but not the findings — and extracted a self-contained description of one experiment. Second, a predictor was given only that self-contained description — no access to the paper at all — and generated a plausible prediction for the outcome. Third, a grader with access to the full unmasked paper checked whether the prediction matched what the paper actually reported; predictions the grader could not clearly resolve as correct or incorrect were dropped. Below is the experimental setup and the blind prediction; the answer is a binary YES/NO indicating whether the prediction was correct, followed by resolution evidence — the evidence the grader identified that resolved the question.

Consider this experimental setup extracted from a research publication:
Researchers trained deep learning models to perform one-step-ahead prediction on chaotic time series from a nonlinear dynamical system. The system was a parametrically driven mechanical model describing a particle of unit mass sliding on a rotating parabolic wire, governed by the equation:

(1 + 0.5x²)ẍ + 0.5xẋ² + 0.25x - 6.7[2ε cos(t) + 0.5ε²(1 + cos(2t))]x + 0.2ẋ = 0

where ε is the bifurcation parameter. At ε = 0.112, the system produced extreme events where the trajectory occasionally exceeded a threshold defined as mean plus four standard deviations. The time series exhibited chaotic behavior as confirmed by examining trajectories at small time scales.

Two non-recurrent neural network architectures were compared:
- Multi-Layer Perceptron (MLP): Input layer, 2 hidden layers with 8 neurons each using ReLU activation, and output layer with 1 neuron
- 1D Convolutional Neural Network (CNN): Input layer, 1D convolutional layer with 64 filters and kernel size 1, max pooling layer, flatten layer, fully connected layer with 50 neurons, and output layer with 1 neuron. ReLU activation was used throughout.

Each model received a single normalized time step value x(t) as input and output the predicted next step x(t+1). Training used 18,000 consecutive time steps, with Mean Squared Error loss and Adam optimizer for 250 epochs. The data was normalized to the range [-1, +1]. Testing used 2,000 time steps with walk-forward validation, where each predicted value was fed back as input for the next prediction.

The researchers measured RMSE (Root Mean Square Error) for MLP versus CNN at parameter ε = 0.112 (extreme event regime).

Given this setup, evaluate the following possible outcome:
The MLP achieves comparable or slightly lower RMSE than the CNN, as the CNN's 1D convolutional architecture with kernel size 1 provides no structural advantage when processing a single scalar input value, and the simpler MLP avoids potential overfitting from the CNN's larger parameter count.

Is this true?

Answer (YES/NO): NO